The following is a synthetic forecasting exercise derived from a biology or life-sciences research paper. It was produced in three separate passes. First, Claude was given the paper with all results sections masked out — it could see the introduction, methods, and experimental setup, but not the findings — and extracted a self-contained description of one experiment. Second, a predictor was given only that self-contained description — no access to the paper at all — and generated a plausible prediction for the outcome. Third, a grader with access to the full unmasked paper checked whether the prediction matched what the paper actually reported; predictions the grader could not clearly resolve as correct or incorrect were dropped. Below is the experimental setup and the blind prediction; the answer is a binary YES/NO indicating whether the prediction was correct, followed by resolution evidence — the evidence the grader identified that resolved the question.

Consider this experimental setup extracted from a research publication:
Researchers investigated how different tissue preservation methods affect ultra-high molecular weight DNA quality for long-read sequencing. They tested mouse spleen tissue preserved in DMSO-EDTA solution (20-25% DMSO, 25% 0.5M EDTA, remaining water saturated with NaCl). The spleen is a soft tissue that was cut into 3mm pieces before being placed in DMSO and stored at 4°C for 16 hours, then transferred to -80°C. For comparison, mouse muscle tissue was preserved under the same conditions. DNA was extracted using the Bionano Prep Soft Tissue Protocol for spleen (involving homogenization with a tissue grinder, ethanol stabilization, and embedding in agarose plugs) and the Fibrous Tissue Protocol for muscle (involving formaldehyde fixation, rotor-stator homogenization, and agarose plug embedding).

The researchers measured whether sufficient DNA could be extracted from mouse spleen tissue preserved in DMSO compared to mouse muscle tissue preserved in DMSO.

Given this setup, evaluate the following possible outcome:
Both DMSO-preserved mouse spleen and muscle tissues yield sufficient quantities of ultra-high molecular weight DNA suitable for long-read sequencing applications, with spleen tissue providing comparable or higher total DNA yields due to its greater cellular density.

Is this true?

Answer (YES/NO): NO